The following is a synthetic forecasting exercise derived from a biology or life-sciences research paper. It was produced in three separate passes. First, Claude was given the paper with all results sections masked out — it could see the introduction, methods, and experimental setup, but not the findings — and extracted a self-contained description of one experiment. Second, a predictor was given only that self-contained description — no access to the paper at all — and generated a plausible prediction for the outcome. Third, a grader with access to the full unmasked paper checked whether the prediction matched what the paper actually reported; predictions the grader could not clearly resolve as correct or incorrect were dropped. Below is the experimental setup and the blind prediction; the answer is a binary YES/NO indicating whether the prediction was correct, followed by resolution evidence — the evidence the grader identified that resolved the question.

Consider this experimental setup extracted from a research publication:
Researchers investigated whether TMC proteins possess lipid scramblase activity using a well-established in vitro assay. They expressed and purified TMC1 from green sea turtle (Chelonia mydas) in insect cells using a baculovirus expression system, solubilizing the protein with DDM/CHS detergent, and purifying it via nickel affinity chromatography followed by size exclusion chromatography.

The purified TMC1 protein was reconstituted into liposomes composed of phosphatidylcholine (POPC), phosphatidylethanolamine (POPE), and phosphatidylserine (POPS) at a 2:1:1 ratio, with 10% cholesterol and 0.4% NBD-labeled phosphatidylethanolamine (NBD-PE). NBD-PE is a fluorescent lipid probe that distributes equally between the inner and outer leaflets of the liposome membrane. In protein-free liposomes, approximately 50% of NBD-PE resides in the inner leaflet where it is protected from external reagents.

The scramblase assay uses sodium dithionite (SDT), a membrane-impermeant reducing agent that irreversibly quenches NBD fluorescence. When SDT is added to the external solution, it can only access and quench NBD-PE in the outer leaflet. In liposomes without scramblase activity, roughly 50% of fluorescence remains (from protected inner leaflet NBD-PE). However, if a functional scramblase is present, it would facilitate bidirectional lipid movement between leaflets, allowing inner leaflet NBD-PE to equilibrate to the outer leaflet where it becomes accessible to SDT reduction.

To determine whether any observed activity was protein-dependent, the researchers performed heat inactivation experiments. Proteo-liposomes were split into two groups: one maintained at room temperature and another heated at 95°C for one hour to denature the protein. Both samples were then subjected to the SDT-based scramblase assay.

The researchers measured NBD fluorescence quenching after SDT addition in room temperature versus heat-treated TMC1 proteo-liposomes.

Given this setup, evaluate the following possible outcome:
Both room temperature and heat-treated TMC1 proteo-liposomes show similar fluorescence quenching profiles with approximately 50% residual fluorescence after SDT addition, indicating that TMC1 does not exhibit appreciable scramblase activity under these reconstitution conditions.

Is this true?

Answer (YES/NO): NO